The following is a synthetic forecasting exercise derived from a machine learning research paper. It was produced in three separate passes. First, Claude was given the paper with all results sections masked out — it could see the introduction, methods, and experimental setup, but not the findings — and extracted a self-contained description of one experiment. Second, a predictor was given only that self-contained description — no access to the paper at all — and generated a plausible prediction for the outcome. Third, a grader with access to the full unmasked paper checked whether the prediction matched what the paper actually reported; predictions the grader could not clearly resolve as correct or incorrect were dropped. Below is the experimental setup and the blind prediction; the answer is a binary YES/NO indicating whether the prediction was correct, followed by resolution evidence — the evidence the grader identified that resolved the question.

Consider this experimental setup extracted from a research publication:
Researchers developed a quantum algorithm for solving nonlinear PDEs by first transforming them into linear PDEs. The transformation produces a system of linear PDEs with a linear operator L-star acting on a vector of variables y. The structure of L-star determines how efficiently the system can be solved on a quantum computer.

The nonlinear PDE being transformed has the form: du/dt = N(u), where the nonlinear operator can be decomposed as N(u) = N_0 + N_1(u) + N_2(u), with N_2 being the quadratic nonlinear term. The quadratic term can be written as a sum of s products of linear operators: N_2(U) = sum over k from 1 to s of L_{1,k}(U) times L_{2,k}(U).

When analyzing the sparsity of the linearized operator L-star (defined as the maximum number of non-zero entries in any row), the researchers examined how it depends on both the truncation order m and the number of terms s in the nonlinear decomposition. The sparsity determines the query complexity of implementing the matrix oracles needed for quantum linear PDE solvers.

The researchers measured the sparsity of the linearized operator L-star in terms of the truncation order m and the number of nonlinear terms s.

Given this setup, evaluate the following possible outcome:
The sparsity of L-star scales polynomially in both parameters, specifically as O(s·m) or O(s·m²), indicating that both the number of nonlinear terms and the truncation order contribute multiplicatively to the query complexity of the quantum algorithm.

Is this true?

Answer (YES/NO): NO